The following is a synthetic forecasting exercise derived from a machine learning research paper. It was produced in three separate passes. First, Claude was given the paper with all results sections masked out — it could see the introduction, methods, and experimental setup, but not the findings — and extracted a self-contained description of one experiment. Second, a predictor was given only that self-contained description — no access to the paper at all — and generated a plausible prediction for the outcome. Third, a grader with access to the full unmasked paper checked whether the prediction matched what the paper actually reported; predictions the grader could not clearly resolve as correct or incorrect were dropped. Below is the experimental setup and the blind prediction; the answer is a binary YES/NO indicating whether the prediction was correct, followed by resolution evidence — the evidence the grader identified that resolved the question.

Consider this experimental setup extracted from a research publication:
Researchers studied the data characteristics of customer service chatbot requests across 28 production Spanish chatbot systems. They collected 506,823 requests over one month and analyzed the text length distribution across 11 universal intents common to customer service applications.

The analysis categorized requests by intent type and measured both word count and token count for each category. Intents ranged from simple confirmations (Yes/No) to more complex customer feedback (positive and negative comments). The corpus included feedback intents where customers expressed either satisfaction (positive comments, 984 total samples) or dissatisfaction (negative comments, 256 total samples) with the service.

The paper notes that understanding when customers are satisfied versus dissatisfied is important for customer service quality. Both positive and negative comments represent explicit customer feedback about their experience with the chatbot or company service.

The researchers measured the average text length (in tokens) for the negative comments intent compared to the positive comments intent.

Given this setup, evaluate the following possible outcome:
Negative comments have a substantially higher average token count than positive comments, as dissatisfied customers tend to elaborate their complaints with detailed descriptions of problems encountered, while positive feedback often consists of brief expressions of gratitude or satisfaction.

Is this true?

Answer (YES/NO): YES